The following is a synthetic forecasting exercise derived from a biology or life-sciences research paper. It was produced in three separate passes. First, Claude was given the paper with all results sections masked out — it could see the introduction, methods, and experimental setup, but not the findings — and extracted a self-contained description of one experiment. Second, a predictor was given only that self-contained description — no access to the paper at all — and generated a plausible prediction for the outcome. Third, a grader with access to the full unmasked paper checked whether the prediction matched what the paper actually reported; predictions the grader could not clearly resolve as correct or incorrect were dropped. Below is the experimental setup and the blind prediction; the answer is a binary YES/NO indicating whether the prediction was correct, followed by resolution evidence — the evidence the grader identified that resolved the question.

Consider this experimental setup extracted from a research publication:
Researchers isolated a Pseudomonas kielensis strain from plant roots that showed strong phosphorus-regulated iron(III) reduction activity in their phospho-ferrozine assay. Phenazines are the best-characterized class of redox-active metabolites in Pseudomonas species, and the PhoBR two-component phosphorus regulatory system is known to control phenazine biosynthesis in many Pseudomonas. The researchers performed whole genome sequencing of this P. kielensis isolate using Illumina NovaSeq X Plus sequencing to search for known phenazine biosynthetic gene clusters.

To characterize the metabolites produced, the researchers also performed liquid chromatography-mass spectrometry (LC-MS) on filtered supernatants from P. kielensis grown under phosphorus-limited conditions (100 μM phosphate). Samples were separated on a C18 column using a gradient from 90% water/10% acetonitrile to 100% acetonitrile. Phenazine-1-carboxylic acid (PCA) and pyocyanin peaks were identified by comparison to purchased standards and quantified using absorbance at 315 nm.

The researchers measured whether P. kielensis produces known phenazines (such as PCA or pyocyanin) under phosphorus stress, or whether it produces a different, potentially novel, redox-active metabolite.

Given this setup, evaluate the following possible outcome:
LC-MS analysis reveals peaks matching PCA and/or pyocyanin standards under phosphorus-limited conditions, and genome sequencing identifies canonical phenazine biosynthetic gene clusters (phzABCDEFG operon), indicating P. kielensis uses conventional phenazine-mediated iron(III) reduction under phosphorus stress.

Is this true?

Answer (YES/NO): NO